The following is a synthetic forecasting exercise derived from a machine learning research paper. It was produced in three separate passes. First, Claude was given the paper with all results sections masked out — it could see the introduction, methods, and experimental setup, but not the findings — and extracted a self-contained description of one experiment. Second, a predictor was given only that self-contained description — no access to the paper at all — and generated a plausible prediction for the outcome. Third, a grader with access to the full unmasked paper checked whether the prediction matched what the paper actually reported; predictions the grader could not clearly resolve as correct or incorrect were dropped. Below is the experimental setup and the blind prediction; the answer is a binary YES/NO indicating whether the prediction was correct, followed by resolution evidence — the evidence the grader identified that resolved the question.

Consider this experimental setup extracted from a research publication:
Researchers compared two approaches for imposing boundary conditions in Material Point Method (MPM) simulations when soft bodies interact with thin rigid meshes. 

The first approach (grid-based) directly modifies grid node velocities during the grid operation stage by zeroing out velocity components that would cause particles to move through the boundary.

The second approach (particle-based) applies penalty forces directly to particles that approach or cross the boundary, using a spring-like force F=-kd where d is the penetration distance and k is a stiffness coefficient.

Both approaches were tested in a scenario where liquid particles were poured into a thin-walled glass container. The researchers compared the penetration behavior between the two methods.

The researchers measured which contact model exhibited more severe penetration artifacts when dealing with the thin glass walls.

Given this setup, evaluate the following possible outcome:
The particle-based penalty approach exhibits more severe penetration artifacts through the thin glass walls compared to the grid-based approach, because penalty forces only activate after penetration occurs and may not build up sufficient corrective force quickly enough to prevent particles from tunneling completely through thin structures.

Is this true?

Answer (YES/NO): NO